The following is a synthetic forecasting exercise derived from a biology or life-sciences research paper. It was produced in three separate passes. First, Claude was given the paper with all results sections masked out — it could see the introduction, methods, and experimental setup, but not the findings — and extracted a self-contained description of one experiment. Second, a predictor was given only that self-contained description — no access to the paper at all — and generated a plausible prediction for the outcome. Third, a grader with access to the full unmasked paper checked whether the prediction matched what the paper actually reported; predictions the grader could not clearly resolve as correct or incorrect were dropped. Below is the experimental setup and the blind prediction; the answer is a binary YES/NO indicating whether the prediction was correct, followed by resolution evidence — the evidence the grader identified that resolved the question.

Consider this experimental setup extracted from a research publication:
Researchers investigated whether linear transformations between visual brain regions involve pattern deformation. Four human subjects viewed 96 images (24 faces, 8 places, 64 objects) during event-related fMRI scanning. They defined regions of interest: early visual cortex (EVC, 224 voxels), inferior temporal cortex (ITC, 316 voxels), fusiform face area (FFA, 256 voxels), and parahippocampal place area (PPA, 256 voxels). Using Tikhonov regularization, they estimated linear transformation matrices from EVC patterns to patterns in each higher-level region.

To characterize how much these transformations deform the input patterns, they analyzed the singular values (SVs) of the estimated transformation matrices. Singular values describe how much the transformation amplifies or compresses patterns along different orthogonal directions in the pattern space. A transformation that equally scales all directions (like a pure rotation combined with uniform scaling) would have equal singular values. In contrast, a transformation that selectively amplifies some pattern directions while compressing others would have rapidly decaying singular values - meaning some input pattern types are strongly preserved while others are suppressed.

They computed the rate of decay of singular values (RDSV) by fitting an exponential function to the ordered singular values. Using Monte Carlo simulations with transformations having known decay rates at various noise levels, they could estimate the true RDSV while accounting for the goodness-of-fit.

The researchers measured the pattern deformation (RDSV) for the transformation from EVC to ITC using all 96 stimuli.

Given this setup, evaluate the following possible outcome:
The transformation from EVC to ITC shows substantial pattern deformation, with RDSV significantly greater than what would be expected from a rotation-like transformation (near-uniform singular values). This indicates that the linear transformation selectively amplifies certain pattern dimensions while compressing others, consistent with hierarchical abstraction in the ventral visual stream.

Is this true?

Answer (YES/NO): YES